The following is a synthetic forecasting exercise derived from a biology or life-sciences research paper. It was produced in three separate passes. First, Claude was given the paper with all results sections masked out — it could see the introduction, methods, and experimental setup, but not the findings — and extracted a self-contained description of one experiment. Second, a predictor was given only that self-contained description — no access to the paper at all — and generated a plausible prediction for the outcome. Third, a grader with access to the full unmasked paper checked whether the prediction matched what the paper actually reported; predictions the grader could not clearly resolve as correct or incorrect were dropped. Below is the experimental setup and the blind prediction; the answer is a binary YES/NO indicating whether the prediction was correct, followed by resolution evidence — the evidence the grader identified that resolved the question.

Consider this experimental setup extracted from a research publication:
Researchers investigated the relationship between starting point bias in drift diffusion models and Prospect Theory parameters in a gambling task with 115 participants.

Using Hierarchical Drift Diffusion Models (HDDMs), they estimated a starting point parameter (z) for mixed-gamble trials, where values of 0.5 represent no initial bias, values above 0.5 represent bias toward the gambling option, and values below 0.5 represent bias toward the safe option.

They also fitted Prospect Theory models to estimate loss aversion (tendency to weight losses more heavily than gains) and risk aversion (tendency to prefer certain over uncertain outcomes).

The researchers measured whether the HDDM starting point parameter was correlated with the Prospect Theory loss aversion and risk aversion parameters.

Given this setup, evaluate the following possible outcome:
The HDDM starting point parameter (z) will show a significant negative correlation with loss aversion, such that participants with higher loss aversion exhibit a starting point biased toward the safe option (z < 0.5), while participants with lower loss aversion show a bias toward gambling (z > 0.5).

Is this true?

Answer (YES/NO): YES